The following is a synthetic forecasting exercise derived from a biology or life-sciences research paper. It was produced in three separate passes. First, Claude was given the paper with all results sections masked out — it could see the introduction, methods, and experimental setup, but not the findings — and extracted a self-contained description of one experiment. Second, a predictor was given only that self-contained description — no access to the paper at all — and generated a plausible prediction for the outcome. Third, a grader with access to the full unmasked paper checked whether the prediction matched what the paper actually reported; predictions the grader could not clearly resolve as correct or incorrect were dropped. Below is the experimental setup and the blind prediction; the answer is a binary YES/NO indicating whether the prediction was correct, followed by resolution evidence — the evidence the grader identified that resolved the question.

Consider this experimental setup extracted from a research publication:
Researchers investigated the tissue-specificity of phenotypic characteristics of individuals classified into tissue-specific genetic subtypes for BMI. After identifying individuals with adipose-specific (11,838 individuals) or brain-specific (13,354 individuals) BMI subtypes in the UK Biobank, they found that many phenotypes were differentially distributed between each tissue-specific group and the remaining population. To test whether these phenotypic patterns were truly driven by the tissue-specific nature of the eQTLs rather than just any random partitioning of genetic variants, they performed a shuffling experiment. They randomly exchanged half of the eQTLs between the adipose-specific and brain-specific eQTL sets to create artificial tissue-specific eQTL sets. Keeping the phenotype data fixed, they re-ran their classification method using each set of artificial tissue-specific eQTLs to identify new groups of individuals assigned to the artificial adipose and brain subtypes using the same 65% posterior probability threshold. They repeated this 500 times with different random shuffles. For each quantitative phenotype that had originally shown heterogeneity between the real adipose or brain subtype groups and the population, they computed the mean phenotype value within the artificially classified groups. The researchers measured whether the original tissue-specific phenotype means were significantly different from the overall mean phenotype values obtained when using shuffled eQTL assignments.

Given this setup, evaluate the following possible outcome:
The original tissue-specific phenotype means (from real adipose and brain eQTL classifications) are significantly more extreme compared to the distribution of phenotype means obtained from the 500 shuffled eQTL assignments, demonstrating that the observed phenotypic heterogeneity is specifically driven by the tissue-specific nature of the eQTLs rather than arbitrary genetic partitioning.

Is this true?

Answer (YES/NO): YES